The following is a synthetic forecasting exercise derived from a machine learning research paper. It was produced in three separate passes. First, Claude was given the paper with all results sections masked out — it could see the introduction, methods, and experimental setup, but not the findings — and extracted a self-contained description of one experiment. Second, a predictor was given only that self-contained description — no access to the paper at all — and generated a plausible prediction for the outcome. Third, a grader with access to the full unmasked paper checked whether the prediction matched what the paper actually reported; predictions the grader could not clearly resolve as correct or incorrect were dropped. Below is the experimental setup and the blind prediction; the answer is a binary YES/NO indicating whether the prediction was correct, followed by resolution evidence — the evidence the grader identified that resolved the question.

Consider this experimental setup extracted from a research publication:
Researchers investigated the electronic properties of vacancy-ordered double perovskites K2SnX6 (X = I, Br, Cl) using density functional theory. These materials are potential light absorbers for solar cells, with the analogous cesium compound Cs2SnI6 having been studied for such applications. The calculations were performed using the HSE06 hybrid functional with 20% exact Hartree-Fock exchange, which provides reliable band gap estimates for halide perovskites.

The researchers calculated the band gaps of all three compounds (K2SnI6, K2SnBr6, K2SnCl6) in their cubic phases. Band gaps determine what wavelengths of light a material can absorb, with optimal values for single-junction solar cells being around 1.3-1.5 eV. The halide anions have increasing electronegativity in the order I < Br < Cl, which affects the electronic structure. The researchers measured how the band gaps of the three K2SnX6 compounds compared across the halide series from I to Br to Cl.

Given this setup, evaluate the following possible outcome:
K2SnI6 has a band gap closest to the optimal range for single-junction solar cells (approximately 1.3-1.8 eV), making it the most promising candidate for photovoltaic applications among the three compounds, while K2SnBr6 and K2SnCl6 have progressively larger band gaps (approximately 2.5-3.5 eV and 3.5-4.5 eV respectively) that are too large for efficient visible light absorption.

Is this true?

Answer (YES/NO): NO